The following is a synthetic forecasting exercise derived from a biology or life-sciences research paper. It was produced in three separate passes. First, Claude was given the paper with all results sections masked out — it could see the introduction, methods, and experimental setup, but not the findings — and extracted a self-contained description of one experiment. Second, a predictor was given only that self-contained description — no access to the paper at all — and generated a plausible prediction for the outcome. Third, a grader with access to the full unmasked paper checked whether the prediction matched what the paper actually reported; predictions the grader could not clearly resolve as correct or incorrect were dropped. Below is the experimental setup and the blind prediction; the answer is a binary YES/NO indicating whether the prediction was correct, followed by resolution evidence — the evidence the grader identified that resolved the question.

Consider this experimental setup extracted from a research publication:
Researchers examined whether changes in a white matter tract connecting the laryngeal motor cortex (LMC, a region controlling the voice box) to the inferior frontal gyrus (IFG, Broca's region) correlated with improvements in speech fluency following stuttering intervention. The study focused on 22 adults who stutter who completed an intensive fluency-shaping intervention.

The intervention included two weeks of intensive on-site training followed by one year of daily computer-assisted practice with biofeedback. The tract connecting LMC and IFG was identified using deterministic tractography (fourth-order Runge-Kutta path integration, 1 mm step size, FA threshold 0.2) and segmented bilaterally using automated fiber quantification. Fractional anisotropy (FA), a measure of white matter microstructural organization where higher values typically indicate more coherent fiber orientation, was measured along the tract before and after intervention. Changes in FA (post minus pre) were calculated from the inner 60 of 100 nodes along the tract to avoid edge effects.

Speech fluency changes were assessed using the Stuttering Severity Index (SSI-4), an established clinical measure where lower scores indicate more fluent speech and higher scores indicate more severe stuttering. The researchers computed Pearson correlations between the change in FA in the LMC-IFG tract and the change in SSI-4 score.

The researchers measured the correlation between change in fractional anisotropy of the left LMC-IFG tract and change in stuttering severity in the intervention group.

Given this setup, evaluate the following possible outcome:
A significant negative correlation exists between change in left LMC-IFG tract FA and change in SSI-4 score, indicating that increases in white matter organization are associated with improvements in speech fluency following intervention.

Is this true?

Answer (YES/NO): NO